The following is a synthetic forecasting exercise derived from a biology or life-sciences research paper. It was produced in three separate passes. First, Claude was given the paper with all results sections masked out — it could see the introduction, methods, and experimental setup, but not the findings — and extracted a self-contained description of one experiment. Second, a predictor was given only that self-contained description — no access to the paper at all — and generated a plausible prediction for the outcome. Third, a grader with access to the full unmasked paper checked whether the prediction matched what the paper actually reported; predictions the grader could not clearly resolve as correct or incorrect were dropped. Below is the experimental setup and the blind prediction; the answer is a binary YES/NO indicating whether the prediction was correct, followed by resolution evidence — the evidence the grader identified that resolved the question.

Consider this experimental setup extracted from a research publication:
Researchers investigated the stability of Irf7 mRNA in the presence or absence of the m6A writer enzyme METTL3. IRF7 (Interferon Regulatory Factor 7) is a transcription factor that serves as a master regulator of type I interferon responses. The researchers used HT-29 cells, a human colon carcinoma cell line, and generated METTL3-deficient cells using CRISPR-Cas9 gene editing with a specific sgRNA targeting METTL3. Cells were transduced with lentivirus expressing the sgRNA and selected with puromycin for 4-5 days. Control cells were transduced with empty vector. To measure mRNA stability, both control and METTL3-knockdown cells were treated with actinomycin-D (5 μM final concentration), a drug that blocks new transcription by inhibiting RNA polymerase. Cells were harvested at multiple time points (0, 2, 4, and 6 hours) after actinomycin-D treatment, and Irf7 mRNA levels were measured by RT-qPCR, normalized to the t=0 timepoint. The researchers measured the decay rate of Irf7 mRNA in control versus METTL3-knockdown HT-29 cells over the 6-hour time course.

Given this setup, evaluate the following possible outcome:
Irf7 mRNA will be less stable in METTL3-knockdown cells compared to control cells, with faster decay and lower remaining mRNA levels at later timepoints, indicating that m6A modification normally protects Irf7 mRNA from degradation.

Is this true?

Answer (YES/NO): NO